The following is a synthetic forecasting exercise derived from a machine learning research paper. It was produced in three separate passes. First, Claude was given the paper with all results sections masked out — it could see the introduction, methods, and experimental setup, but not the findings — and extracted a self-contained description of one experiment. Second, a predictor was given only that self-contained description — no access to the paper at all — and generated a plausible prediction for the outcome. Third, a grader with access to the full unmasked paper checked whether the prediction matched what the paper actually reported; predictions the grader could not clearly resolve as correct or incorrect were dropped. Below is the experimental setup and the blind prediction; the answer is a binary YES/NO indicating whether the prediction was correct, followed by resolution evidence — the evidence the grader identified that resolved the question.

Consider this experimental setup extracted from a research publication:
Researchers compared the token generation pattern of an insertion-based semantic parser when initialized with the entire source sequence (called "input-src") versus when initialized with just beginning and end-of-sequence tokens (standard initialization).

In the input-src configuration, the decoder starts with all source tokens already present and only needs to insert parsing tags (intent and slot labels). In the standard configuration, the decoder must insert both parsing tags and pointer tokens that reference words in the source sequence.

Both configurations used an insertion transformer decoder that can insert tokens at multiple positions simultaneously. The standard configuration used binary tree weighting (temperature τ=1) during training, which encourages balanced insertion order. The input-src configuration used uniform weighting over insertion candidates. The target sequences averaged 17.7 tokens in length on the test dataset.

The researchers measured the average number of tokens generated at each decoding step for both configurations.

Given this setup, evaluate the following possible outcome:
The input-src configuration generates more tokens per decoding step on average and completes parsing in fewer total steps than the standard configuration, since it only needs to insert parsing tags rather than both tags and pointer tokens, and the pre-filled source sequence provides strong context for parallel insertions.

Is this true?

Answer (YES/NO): NO